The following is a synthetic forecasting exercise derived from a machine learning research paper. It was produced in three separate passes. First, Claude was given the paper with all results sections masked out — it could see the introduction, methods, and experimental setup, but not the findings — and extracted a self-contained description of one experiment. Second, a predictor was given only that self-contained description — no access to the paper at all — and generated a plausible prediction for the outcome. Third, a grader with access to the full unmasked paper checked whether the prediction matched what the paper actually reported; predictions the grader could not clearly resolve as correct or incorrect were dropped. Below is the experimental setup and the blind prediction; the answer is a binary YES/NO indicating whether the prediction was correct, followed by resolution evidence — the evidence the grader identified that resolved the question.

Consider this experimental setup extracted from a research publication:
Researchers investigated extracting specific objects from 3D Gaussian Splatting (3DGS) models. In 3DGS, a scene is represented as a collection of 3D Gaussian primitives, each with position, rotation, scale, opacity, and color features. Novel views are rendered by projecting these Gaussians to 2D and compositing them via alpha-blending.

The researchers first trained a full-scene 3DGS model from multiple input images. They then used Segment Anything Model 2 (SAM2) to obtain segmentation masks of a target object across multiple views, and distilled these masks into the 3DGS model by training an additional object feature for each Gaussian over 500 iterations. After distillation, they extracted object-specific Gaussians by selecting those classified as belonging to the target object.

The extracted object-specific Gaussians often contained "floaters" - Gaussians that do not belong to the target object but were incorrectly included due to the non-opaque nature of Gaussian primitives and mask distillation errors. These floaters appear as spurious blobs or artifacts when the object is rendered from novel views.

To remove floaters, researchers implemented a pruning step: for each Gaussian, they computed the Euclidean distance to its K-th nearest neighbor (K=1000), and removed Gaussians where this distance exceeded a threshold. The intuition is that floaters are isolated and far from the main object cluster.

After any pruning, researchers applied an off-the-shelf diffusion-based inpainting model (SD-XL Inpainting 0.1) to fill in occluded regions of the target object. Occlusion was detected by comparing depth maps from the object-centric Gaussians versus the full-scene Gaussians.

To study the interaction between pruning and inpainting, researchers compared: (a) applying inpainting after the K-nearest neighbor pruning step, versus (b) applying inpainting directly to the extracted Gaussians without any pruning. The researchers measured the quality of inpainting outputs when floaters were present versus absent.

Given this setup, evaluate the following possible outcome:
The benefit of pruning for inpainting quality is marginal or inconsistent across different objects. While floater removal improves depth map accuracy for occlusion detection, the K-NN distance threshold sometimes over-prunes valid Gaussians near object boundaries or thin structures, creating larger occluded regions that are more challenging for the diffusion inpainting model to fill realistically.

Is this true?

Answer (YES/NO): NO